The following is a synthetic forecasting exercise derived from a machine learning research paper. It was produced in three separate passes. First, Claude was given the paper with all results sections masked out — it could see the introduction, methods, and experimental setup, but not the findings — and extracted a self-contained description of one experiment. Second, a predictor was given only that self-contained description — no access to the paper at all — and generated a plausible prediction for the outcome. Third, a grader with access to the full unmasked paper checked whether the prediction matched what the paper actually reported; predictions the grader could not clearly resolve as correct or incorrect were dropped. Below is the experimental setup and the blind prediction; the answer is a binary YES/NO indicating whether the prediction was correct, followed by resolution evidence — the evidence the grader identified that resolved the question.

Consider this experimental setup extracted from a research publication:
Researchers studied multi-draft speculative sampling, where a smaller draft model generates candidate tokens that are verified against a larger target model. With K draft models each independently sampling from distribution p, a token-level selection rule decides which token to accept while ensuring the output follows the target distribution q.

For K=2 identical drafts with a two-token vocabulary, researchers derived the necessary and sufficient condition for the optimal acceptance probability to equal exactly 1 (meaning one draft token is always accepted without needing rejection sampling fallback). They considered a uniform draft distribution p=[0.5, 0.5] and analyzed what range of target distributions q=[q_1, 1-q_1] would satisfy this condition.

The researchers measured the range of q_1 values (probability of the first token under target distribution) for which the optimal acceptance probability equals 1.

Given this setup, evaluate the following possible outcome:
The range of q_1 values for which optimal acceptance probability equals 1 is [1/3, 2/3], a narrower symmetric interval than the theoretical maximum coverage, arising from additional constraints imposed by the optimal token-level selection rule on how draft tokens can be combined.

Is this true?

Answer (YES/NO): NO